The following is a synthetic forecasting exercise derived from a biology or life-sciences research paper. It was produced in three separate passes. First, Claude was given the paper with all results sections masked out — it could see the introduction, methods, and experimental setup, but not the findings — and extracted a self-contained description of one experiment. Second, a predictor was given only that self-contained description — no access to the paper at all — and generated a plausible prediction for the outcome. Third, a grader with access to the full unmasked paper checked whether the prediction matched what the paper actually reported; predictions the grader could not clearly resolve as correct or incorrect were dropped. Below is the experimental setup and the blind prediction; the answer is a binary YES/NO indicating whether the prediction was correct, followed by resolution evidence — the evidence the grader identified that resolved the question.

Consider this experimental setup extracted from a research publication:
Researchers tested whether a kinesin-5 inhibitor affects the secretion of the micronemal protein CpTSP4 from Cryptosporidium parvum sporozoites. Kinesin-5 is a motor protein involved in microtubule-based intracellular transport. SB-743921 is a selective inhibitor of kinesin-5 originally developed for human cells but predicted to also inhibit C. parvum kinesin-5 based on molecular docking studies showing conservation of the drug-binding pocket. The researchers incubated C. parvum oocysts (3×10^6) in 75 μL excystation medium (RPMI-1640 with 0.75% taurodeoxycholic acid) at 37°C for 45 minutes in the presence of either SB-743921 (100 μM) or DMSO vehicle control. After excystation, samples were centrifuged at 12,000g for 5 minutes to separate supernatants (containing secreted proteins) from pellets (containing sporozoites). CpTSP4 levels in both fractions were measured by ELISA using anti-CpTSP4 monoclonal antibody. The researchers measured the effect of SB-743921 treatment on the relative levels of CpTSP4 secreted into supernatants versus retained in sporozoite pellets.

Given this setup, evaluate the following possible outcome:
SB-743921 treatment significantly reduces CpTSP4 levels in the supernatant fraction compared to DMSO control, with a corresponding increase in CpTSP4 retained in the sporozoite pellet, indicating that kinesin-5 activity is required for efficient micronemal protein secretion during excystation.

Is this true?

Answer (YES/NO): YES